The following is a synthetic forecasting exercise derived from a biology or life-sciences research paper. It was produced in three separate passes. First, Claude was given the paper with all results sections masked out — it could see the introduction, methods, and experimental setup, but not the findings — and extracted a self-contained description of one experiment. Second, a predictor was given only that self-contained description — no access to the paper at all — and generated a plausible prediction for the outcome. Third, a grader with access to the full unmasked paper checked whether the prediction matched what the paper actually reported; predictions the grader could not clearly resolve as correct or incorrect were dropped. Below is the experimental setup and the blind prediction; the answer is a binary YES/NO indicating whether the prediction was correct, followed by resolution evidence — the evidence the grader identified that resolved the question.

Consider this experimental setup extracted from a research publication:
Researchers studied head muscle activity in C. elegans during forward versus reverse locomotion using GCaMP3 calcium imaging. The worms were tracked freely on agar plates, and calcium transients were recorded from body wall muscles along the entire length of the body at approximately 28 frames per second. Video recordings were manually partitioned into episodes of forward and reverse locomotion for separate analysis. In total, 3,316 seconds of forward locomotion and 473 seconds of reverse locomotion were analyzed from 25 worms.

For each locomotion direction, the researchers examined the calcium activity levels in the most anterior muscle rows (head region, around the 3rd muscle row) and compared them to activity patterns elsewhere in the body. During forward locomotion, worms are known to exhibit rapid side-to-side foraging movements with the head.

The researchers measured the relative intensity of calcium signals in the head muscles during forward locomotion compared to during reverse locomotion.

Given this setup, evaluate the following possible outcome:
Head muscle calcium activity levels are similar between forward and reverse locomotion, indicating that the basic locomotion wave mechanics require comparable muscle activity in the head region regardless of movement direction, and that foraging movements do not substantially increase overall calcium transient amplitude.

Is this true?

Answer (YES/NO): NO